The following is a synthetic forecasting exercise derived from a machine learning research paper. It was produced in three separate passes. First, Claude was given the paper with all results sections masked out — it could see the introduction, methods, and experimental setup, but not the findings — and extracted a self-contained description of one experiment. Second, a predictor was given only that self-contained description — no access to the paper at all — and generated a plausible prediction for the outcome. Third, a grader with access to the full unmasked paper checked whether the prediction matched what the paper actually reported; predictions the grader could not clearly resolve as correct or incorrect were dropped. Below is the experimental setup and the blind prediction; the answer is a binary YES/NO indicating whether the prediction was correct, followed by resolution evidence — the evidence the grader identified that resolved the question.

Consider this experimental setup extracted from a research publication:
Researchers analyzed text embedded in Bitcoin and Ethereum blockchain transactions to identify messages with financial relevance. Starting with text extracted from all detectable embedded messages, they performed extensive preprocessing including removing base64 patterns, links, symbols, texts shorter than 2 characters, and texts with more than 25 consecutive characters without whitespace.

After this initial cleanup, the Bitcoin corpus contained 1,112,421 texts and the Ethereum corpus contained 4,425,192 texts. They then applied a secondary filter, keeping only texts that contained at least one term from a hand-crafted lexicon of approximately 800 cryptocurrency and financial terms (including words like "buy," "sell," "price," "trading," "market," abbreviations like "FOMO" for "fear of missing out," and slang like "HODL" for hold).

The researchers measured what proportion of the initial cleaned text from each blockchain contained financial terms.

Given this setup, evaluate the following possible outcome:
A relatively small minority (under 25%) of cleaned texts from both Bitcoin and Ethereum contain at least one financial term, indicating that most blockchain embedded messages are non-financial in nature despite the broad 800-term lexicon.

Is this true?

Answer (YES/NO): YES